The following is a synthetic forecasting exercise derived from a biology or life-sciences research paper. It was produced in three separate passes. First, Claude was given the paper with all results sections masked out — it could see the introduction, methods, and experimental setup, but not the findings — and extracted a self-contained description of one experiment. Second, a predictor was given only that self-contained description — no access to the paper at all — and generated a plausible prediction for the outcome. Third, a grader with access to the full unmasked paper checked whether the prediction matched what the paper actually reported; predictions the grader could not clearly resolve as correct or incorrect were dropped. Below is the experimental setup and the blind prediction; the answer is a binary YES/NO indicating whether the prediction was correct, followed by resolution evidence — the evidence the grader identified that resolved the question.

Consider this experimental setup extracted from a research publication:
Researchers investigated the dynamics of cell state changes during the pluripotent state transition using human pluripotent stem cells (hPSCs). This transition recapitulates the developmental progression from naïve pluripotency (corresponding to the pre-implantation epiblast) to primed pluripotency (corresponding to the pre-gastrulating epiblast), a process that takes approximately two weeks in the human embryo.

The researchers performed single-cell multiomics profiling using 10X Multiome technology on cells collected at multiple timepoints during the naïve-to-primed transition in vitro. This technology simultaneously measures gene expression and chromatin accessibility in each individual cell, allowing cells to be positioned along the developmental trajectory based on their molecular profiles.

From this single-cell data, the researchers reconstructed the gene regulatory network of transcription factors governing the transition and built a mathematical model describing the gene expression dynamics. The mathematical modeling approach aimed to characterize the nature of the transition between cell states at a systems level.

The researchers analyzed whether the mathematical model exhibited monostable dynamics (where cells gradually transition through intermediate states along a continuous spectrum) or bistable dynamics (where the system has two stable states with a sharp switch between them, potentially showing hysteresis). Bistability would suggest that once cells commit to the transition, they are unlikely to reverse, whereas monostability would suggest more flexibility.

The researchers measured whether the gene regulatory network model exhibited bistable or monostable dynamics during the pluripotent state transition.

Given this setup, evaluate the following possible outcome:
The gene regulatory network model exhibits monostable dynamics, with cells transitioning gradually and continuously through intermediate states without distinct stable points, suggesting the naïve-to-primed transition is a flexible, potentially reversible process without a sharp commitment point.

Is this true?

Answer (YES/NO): NO